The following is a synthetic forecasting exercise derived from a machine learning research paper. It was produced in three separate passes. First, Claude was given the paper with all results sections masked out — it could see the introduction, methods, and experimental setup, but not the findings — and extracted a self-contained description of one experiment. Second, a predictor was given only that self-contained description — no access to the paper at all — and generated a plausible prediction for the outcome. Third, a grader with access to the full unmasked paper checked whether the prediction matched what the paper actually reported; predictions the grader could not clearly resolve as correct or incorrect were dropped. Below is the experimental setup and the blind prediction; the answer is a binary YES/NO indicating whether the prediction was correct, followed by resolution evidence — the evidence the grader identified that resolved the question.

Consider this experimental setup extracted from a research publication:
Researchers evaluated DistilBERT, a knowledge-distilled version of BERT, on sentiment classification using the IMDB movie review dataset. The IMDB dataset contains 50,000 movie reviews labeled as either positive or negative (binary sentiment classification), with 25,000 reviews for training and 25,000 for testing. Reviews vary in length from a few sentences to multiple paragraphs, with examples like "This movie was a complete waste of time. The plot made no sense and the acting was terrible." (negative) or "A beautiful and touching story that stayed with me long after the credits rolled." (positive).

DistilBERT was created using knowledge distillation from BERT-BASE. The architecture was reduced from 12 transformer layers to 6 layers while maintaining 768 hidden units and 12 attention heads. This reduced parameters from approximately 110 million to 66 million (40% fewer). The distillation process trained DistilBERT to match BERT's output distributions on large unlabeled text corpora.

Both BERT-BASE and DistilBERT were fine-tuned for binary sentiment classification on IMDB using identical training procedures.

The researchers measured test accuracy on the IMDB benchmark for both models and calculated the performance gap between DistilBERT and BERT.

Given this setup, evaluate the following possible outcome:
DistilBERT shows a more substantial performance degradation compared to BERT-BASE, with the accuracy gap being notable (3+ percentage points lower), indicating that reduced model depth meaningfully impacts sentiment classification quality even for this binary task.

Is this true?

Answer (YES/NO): NO